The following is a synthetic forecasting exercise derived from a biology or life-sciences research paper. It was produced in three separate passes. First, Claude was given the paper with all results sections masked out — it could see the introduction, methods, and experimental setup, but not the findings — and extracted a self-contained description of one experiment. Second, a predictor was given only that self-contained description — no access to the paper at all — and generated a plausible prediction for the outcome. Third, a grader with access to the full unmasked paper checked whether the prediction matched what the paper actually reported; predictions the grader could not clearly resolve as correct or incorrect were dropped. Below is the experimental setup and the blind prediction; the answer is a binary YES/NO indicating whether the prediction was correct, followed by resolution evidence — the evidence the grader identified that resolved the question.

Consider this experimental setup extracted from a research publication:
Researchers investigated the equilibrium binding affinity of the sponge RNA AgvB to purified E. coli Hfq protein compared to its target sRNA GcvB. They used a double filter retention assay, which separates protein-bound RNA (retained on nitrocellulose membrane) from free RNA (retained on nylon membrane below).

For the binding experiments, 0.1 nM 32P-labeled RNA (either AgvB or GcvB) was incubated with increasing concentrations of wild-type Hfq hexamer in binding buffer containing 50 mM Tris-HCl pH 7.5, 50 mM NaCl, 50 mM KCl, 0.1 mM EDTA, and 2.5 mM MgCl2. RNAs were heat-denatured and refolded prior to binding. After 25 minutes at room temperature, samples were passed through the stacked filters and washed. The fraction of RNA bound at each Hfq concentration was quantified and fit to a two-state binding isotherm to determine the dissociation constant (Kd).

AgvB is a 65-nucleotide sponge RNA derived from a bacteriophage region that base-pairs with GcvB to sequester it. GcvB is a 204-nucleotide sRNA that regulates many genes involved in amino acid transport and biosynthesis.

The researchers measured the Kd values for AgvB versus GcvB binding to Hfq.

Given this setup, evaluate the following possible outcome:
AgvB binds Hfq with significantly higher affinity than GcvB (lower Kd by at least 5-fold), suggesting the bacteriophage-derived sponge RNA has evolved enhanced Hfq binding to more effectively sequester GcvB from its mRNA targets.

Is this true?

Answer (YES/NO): NO